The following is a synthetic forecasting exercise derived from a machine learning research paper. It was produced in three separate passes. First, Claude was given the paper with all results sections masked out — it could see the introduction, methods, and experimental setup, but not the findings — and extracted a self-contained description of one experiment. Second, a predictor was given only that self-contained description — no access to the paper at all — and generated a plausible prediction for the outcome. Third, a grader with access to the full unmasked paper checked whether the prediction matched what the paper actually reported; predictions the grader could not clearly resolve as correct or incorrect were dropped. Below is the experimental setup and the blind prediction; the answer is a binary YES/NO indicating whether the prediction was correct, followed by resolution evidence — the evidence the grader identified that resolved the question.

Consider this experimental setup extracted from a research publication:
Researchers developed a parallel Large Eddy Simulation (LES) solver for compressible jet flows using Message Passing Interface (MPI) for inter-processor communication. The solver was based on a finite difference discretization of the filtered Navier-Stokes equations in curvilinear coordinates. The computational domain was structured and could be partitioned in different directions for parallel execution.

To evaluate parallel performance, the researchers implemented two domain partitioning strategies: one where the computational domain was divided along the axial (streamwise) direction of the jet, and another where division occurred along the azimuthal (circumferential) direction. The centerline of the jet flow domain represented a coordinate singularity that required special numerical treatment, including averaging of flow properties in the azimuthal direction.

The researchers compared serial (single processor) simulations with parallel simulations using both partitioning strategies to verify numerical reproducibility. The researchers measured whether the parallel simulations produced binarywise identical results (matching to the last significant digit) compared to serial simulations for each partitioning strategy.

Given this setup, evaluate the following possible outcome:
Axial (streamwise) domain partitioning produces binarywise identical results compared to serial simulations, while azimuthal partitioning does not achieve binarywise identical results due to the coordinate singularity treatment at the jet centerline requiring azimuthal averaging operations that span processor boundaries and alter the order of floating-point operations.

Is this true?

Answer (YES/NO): YES